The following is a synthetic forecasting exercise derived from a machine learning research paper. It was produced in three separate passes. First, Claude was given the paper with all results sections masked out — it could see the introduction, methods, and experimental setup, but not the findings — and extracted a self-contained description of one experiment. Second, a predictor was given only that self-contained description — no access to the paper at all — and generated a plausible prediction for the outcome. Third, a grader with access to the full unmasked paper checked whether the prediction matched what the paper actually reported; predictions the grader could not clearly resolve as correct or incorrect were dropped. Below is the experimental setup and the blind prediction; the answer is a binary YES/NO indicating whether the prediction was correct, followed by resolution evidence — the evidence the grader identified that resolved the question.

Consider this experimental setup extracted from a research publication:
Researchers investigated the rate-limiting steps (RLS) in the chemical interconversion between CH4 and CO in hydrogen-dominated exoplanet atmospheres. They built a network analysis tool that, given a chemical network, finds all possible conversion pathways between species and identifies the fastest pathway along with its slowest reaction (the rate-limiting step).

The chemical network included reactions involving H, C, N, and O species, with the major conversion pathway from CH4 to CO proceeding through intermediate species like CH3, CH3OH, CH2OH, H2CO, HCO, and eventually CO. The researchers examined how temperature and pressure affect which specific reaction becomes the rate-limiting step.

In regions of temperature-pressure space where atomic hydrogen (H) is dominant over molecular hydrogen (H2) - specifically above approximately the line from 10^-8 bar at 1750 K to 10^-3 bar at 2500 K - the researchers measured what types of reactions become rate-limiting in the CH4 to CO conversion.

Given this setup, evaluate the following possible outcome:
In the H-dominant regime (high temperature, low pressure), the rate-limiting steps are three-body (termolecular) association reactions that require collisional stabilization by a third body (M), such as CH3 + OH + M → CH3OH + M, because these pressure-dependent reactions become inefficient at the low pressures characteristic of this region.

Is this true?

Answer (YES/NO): NO